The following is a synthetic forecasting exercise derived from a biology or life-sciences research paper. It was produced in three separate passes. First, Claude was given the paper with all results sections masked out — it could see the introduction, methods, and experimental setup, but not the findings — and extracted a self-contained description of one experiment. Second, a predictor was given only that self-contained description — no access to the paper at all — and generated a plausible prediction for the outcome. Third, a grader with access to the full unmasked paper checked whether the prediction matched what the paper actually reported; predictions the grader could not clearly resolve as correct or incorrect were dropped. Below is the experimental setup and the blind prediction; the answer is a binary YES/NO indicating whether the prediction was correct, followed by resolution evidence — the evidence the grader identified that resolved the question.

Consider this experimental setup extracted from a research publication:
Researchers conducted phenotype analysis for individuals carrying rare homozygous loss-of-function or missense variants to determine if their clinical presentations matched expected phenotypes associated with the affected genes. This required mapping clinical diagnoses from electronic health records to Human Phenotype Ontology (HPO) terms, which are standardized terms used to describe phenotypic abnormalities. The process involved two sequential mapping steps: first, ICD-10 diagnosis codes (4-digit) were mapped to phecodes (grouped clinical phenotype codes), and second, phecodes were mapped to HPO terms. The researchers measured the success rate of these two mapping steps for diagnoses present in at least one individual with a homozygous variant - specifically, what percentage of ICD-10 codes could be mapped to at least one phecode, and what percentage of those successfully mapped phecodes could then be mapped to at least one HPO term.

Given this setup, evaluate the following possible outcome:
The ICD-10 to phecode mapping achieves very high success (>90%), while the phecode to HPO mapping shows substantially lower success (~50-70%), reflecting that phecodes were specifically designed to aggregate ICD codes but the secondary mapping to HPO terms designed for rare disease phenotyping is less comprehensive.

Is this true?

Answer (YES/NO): NO